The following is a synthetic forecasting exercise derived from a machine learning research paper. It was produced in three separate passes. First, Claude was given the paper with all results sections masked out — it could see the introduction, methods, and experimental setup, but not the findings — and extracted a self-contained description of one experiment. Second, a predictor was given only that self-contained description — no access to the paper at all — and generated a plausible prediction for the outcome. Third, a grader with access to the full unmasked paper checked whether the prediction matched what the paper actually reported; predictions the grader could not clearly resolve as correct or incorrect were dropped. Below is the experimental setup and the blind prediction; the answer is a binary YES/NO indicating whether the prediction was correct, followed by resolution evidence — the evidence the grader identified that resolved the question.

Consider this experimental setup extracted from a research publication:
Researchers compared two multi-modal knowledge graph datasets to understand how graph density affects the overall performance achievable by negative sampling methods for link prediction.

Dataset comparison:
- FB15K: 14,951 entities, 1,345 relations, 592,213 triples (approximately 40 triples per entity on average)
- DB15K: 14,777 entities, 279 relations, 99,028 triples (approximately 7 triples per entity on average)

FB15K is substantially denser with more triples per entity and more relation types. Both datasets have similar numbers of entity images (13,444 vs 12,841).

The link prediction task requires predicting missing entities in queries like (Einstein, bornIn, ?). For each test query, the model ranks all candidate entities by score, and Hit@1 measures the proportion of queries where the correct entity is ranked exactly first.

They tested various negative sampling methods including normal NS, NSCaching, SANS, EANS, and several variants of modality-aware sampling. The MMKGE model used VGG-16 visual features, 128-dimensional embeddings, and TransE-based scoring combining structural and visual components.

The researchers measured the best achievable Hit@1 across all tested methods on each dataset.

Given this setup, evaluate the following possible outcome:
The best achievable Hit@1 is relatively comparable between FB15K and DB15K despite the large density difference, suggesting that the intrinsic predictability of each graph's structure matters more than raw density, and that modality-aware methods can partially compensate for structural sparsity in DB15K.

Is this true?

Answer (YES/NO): NO